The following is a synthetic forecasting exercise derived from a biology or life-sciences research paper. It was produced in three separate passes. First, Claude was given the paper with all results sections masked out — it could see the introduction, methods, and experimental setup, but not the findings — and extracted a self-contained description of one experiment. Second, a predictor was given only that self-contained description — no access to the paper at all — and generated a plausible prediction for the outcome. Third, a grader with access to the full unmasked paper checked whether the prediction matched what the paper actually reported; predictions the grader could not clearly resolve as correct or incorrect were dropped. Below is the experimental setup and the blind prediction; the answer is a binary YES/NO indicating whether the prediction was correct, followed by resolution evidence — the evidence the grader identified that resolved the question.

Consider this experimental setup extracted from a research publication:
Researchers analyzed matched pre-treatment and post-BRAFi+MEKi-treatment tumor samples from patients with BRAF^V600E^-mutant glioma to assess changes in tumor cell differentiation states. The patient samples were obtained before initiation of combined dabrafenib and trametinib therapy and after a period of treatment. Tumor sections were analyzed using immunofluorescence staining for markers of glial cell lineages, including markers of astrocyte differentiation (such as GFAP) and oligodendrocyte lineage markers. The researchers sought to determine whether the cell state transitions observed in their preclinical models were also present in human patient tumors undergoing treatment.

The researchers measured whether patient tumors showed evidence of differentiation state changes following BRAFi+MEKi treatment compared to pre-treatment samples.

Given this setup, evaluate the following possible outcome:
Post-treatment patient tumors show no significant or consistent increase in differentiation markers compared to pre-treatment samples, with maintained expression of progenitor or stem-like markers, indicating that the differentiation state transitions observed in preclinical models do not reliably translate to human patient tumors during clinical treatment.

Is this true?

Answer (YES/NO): NO